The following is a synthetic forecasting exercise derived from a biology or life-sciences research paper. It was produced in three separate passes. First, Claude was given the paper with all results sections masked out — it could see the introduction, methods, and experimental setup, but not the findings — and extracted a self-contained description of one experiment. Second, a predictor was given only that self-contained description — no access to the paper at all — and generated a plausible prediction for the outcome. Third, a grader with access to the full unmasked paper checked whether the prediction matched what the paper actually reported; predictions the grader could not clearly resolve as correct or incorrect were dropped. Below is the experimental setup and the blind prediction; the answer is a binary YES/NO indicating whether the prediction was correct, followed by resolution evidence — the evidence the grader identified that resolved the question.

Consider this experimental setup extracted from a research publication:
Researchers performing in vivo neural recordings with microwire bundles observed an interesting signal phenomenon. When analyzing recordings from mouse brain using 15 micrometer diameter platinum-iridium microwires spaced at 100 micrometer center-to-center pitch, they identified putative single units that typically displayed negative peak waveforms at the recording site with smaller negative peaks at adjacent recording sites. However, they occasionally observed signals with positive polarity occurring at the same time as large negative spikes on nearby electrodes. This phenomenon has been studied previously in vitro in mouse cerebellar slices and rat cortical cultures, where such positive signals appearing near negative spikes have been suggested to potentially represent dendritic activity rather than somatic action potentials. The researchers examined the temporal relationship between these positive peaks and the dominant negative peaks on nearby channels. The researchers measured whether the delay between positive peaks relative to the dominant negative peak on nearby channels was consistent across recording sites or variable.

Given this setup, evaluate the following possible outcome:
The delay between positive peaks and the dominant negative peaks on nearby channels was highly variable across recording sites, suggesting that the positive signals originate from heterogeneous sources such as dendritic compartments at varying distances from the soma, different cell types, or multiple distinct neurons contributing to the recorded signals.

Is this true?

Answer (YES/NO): YES